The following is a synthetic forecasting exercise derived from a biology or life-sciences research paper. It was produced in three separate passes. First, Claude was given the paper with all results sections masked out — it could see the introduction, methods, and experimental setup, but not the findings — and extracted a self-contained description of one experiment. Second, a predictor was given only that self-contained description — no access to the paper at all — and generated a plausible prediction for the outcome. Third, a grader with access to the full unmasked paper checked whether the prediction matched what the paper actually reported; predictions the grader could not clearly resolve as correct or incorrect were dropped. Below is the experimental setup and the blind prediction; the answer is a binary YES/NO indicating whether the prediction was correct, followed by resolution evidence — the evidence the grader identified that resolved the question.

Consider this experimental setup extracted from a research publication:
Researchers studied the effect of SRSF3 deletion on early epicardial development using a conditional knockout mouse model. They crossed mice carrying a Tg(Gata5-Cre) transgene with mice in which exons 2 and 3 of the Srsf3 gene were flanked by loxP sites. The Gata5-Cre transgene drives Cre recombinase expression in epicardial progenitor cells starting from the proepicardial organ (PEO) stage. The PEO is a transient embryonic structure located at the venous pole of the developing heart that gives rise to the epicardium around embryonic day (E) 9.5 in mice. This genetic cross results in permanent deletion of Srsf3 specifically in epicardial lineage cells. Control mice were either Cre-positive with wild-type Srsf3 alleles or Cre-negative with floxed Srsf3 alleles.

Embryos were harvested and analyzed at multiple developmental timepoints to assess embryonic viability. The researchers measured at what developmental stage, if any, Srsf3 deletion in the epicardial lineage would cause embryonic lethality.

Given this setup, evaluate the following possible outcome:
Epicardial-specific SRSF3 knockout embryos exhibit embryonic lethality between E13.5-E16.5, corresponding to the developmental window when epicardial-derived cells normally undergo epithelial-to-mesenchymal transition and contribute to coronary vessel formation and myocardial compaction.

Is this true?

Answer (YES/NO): NO